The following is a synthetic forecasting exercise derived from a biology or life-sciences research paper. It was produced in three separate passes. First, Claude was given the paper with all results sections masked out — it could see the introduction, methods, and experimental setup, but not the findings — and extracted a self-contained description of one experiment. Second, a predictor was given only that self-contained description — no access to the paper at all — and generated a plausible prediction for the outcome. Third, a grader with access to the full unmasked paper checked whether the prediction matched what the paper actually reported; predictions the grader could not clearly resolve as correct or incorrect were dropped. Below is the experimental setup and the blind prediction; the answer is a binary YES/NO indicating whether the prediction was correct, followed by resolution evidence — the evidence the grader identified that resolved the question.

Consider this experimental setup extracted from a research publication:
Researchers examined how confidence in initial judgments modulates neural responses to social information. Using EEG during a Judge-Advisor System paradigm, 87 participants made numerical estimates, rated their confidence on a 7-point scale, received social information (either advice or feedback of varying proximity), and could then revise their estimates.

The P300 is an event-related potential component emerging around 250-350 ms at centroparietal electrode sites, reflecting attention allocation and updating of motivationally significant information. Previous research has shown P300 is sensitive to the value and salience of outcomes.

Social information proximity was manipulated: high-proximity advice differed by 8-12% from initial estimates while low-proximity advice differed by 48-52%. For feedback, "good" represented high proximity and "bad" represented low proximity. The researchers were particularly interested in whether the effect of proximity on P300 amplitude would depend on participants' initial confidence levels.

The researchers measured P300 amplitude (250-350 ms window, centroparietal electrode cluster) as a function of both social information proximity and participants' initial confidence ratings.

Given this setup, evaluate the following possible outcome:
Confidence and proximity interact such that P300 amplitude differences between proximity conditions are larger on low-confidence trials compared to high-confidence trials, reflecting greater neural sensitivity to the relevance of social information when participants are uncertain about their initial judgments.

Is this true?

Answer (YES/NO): NO